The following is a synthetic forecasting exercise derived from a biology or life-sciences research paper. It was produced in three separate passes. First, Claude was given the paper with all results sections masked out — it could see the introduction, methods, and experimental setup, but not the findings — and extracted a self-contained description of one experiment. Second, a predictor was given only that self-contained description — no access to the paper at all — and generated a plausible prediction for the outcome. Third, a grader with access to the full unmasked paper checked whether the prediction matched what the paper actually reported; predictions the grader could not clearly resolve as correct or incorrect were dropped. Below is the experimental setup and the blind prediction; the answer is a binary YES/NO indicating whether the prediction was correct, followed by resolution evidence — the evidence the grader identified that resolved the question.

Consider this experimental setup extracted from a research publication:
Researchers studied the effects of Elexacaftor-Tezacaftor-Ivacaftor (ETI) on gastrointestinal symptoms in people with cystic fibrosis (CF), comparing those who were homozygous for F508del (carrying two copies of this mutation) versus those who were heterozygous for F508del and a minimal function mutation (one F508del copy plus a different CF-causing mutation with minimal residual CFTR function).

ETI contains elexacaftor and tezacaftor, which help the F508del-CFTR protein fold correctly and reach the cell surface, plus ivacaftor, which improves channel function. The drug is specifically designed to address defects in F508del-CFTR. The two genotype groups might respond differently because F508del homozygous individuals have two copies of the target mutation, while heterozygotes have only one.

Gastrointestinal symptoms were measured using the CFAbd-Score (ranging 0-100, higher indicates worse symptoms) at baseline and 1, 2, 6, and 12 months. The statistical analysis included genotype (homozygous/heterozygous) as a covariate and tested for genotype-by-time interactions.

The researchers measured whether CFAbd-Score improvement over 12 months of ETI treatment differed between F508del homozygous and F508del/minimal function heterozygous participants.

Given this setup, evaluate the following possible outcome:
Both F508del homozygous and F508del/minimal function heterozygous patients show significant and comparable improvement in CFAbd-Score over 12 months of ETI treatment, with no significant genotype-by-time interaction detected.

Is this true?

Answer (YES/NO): YES